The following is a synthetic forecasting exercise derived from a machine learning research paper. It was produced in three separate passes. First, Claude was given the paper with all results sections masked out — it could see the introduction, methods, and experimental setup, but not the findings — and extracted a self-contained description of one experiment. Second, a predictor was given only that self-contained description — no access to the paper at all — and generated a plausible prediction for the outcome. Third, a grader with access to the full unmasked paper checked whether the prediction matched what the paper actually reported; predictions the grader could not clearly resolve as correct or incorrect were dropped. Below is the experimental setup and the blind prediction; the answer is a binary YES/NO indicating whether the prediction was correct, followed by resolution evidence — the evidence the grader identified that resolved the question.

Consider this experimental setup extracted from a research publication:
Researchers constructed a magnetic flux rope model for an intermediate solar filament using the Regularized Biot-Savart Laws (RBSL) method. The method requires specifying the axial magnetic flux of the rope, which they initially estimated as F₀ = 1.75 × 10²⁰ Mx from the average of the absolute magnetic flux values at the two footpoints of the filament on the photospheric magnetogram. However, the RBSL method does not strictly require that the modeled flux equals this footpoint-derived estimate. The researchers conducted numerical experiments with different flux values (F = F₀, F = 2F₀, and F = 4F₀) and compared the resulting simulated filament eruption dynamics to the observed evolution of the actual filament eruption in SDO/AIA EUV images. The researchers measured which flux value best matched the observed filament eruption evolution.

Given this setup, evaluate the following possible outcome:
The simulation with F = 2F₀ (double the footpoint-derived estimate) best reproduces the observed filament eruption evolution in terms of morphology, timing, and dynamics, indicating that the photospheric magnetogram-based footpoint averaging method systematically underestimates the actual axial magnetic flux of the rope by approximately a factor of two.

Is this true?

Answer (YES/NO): NO